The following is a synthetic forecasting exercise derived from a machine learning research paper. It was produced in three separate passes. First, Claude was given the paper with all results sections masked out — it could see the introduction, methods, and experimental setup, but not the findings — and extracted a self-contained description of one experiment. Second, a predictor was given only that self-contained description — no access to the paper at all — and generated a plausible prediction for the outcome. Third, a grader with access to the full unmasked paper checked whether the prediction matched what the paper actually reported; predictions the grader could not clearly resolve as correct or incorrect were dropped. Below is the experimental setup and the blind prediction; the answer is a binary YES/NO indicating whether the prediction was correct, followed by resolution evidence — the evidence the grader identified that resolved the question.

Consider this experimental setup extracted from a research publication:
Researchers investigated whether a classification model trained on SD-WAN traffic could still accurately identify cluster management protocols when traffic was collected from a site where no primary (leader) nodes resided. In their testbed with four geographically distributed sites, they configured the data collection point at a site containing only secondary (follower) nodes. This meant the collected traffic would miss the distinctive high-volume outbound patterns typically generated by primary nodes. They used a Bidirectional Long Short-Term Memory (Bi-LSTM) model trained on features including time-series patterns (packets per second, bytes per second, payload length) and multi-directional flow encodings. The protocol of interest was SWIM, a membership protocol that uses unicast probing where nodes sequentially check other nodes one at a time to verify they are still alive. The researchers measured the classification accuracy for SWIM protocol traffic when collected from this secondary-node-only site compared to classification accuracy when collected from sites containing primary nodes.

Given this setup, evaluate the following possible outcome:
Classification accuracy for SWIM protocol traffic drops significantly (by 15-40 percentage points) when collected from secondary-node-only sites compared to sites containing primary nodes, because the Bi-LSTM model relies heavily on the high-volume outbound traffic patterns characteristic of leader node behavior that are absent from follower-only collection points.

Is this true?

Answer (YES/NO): NO